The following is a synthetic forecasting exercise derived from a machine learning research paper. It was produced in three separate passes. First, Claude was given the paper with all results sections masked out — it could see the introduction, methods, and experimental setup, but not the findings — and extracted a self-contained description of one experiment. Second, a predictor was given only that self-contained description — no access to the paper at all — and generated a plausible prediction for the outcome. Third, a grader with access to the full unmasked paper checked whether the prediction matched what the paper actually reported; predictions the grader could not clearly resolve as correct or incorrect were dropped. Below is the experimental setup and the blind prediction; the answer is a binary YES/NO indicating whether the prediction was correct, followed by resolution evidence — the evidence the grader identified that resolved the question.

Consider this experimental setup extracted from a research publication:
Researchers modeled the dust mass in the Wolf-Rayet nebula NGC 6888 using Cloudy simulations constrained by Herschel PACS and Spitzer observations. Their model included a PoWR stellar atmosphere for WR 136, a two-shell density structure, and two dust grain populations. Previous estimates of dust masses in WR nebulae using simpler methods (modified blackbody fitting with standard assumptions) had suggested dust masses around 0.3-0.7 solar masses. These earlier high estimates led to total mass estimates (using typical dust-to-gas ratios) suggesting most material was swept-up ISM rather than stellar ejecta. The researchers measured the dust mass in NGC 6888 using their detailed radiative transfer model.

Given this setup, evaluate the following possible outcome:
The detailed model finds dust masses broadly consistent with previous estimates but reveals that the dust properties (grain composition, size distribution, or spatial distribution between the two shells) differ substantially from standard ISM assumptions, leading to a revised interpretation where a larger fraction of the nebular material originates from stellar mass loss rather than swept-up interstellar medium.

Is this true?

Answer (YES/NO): NO